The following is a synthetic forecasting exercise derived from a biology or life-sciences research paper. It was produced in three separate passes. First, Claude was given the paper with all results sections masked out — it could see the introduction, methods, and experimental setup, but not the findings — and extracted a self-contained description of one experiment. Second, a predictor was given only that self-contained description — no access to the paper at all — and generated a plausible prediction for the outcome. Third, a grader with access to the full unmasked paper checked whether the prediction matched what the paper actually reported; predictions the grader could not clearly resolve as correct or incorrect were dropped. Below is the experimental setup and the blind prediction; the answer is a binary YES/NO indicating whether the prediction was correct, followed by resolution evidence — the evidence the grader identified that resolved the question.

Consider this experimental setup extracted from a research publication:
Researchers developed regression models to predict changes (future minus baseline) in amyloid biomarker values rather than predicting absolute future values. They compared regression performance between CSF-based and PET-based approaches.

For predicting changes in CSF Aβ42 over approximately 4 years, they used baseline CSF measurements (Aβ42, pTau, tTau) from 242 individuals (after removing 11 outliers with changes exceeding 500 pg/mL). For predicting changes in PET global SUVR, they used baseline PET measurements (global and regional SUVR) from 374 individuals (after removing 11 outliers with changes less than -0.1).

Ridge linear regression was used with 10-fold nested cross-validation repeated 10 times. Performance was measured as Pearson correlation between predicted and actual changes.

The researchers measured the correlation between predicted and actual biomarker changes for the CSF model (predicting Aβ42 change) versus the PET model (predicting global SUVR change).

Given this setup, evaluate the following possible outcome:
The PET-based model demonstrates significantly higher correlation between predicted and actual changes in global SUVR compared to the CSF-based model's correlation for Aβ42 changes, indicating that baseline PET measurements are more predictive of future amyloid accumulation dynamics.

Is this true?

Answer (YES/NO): NO